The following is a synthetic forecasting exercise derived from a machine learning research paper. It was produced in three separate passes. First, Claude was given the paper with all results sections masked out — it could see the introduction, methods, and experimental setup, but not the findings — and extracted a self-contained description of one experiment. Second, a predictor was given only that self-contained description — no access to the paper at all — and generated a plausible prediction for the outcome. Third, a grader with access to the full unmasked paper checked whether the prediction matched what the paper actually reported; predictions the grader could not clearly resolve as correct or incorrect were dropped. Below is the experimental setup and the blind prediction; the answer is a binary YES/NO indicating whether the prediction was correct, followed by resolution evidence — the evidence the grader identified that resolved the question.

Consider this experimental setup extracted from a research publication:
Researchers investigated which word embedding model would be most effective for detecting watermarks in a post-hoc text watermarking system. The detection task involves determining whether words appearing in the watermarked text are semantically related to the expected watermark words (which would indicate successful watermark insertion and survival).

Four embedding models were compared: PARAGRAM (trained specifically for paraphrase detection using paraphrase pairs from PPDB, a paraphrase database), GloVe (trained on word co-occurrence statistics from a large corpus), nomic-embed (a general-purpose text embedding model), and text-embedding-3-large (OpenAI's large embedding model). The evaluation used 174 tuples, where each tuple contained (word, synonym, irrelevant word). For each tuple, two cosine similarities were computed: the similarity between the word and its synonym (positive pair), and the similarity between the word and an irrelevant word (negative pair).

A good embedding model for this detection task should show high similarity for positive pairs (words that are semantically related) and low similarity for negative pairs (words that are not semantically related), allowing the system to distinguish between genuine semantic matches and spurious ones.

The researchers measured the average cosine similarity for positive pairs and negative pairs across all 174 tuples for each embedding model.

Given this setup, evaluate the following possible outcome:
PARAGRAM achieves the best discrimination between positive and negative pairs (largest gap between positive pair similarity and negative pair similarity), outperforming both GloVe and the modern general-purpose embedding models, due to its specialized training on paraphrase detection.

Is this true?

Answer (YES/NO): YES